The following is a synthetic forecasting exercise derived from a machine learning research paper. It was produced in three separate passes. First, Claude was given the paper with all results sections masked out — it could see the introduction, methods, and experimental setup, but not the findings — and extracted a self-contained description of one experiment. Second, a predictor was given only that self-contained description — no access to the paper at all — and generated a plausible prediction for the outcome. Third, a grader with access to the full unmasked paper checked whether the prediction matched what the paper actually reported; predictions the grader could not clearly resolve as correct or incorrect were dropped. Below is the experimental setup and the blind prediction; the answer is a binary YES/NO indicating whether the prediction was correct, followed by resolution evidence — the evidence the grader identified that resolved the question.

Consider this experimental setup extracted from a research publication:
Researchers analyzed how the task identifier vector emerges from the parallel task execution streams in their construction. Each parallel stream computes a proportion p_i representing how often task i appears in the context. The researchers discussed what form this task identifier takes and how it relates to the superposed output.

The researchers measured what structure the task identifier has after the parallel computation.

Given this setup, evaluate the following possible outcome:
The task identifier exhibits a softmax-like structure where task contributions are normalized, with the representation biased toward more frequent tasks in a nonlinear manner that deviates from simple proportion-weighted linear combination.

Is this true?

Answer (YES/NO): NO